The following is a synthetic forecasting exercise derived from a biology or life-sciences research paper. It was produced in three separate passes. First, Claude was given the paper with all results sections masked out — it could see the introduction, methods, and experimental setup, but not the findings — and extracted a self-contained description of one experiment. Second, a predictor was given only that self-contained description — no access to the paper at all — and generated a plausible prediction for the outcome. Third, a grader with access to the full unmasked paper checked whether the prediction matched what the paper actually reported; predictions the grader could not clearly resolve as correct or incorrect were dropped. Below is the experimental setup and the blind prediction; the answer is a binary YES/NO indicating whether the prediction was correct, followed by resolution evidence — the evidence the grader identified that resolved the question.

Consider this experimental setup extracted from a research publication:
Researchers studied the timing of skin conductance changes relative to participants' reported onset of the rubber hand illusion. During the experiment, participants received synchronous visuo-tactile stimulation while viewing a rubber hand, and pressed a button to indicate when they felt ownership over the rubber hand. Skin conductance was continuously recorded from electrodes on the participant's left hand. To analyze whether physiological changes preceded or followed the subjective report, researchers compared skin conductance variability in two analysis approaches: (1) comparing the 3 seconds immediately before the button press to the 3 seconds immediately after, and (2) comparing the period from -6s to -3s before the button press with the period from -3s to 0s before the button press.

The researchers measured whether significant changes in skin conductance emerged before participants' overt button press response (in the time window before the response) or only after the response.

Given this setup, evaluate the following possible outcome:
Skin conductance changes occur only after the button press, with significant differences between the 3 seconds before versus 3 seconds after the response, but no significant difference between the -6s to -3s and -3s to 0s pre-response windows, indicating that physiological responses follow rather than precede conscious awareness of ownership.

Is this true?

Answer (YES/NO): NO